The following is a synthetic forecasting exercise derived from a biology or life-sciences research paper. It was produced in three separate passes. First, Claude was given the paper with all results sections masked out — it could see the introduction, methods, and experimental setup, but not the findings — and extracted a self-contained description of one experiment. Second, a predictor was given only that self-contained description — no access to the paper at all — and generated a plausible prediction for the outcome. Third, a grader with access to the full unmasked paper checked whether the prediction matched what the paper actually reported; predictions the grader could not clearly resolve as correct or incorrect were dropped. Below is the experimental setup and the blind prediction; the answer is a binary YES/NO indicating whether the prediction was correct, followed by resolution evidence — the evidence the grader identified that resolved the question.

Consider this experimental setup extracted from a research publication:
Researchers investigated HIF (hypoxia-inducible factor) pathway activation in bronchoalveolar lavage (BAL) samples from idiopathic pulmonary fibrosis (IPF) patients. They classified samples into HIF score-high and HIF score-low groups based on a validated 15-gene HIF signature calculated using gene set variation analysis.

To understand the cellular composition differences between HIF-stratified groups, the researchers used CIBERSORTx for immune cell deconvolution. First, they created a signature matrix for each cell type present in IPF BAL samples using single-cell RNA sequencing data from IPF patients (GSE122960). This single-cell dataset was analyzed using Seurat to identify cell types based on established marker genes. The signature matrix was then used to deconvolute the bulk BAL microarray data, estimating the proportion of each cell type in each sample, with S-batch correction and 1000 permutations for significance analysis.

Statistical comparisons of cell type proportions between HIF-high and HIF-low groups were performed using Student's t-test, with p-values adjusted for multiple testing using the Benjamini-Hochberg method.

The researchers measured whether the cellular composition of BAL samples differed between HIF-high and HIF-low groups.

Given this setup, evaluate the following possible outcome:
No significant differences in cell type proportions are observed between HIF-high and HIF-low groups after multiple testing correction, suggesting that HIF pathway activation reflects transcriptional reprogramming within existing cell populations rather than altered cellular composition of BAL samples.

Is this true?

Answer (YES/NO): NO